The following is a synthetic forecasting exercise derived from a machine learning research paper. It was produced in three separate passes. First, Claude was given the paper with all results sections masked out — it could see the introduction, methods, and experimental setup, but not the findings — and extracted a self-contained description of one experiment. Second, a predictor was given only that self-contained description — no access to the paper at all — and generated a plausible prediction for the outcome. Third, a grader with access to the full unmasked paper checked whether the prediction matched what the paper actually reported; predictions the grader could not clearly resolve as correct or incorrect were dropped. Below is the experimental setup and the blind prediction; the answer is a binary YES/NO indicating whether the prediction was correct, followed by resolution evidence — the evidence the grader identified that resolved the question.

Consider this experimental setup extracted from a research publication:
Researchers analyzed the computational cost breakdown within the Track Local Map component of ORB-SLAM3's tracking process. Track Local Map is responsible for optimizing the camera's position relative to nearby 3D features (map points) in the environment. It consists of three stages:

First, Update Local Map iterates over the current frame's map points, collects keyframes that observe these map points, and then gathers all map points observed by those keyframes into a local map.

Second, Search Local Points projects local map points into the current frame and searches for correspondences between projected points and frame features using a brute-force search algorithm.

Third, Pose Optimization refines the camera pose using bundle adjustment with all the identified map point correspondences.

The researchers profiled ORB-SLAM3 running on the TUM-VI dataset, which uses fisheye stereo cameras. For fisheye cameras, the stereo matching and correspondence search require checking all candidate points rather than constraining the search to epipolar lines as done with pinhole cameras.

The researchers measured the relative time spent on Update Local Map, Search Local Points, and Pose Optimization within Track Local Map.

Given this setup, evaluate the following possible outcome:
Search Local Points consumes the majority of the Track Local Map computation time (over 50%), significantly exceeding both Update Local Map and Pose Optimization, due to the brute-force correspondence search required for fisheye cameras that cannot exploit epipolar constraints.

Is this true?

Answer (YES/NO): NO